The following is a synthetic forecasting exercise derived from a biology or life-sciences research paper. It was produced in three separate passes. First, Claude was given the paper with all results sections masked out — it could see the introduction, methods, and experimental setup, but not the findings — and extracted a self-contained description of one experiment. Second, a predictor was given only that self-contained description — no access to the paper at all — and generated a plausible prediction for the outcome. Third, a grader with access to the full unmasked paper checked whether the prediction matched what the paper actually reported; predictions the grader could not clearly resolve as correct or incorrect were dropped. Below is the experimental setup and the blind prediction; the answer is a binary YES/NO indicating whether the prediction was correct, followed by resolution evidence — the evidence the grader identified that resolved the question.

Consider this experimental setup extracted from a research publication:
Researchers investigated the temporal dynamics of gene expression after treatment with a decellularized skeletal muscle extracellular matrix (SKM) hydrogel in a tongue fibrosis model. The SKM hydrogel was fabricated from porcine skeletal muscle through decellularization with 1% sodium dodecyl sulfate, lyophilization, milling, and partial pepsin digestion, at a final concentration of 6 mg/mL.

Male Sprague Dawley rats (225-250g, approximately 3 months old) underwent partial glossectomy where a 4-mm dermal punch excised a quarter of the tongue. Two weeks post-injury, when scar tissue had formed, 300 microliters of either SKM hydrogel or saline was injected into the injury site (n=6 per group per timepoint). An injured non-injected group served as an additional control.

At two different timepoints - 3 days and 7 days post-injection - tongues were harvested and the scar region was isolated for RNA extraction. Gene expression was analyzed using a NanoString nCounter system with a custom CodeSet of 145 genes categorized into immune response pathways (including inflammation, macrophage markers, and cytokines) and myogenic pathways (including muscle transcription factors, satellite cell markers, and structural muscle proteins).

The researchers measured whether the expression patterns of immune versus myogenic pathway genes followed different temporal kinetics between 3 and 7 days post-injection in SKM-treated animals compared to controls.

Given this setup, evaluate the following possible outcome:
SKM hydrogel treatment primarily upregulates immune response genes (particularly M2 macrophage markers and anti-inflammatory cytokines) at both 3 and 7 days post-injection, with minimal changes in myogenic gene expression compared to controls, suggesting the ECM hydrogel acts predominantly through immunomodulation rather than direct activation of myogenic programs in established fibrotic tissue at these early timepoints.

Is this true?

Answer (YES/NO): YES